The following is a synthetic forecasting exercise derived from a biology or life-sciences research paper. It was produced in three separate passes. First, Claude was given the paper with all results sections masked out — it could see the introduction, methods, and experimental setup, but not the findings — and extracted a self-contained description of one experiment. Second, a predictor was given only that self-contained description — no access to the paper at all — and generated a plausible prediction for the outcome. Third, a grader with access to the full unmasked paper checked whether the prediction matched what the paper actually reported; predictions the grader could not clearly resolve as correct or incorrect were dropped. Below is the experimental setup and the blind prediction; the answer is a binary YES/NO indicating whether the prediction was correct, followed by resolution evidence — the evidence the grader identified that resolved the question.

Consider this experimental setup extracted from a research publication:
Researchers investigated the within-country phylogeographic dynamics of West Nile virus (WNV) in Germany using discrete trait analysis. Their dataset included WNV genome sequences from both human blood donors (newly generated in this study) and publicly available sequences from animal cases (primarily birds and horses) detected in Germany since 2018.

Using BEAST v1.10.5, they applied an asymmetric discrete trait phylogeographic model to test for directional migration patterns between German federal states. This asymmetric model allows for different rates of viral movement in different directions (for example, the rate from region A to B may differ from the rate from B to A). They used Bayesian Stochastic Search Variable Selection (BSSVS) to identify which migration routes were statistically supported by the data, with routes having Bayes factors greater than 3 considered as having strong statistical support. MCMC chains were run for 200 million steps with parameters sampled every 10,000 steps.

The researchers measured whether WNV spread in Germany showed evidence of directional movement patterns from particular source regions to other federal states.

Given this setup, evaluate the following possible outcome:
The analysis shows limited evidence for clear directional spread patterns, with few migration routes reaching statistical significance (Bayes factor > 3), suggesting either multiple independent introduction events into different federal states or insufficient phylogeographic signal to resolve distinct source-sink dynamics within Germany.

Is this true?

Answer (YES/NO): NO